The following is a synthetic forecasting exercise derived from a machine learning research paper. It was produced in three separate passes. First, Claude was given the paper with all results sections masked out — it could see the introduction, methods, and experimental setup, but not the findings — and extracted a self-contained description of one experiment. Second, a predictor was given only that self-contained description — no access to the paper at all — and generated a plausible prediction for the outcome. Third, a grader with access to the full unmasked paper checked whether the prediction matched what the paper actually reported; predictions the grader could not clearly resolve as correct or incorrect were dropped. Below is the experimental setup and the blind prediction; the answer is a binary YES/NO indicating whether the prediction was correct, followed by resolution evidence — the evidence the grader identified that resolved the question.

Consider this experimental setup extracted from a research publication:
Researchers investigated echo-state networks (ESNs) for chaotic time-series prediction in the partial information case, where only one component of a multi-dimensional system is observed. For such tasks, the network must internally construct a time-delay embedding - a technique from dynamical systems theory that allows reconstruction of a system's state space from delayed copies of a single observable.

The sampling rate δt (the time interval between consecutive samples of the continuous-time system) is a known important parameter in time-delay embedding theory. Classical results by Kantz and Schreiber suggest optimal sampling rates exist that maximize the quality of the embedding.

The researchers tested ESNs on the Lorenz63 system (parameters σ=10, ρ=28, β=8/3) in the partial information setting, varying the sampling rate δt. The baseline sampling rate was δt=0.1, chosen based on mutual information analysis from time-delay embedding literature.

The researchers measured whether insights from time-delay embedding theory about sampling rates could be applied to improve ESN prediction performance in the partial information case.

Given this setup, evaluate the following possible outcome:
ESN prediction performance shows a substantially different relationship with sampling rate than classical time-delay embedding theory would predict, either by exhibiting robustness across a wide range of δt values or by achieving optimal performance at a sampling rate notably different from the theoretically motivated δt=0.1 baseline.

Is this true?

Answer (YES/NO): NO